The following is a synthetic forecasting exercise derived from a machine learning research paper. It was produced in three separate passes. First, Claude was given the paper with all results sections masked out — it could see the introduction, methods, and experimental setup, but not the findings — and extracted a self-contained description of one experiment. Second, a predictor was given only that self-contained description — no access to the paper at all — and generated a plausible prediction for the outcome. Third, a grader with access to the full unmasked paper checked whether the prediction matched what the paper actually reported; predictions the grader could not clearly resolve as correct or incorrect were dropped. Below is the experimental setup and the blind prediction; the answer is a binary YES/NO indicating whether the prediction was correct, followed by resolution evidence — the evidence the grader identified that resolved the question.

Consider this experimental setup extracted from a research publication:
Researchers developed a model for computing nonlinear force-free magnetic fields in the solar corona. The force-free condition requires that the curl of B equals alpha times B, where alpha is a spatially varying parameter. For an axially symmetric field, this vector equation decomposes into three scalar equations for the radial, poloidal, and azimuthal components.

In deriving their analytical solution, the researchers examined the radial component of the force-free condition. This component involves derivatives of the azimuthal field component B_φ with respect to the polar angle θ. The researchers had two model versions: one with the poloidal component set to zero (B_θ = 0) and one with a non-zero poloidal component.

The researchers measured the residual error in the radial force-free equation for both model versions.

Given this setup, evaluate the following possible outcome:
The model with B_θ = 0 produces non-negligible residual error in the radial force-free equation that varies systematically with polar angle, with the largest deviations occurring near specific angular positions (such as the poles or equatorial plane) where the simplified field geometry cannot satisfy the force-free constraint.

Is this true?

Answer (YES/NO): NO